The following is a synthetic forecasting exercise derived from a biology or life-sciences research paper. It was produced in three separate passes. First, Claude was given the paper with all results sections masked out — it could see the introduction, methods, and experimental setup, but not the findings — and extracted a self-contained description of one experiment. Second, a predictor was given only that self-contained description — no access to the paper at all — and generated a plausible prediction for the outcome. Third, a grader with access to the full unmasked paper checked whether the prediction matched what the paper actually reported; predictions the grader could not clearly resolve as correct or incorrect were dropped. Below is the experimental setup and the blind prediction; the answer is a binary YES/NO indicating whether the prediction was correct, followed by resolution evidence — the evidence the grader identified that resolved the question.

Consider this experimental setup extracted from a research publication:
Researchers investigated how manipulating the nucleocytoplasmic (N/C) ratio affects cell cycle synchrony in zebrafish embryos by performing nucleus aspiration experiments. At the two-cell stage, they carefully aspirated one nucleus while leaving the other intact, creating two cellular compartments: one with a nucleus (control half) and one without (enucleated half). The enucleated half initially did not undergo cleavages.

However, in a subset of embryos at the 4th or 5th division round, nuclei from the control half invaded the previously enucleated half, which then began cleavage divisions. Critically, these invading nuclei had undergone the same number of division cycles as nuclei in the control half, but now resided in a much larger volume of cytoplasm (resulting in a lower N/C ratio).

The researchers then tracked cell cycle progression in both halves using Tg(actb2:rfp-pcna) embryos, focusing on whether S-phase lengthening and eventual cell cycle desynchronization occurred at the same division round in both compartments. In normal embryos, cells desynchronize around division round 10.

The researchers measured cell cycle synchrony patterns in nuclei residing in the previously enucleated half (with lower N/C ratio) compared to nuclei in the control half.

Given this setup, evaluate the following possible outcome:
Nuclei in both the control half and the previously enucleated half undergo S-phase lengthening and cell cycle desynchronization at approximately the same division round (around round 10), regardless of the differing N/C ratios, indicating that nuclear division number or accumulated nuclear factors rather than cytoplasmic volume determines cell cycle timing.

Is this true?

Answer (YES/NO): NO